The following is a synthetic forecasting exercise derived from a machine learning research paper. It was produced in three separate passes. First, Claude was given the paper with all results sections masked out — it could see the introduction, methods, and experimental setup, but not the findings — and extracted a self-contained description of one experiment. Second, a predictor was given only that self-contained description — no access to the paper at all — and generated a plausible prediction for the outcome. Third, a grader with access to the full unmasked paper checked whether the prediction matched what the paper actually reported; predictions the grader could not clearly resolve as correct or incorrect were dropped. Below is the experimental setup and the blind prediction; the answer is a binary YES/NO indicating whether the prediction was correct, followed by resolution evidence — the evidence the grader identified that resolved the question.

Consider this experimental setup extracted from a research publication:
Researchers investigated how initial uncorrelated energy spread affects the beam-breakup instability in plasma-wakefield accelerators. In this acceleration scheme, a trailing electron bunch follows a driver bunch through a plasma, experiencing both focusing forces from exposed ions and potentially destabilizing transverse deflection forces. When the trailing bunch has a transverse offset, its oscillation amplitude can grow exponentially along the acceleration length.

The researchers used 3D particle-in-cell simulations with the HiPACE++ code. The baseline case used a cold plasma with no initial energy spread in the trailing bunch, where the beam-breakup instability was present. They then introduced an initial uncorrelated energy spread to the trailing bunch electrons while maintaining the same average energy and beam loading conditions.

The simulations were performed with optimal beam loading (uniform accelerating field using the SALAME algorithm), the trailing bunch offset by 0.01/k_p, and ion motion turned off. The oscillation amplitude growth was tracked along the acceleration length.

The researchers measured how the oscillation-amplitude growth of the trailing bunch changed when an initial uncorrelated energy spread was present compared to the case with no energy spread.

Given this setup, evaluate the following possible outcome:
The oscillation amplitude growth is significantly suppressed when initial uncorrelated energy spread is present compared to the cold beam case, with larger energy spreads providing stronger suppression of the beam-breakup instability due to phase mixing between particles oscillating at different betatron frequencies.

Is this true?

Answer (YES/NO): YES